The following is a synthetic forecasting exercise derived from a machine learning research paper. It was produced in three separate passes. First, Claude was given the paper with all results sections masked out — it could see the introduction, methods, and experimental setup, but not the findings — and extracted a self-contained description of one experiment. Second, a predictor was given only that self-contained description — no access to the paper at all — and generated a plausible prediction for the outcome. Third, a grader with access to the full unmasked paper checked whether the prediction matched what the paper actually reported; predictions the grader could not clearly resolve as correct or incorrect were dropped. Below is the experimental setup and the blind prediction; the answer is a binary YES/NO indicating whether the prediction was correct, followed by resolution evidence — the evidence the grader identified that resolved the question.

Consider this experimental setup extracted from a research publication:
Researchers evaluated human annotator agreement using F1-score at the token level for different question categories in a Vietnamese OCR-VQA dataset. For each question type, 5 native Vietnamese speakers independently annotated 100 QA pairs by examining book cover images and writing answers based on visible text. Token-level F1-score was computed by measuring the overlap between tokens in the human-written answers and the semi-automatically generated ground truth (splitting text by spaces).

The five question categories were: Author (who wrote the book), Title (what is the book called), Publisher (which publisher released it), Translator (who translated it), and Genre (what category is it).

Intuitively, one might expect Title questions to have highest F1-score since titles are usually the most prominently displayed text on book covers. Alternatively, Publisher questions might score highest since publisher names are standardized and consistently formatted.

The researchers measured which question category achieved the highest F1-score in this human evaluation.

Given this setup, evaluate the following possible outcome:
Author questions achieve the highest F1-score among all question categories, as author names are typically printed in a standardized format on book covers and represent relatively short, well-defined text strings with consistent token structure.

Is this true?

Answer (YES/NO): NO